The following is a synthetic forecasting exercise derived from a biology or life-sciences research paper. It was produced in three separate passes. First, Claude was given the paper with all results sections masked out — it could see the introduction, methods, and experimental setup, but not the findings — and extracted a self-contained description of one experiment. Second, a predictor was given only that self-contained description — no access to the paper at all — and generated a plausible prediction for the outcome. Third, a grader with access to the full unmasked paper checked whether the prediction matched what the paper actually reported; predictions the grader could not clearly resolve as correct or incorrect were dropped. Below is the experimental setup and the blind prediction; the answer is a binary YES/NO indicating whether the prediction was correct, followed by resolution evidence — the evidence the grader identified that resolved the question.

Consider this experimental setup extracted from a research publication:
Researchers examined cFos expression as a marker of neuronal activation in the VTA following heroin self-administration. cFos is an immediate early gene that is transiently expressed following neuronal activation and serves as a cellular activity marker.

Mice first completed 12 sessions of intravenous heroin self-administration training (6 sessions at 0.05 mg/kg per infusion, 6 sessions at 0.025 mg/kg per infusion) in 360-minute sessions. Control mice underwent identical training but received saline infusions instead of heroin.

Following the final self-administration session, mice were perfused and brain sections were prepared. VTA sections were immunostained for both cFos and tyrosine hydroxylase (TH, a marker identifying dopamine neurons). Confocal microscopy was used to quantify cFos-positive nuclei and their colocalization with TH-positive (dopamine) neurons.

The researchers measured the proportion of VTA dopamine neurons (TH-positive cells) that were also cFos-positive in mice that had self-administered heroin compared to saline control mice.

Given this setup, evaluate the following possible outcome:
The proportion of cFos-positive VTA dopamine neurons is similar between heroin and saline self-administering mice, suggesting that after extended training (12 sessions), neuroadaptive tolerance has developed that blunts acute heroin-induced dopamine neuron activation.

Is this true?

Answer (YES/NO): NO